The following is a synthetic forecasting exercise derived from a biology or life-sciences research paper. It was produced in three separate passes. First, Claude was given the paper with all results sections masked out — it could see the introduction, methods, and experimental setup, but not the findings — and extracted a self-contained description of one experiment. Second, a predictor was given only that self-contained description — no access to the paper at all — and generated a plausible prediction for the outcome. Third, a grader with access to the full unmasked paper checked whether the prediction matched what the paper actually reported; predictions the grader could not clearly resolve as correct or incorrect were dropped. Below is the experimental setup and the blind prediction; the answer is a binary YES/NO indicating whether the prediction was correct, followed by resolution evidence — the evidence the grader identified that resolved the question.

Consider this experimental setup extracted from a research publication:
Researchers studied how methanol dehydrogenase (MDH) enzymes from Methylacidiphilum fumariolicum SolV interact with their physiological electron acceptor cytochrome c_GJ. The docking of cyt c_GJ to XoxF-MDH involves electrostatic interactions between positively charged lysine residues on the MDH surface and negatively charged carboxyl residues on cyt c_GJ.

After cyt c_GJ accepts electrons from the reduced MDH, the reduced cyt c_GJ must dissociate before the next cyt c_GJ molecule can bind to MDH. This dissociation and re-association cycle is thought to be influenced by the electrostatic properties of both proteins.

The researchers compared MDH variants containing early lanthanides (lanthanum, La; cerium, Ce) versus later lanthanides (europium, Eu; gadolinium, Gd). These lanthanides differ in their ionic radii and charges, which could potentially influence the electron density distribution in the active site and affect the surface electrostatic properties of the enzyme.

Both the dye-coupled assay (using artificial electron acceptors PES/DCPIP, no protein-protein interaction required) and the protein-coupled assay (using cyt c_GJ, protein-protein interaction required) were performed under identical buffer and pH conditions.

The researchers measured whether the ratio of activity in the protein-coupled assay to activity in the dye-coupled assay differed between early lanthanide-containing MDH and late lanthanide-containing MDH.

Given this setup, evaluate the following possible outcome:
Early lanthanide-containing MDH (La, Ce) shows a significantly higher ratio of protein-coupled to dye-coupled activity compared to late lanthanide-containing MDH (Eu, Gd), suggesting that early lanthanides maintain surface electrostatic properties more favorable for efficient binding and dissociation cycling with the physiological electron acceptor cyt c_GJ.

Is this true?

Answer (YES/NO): YES